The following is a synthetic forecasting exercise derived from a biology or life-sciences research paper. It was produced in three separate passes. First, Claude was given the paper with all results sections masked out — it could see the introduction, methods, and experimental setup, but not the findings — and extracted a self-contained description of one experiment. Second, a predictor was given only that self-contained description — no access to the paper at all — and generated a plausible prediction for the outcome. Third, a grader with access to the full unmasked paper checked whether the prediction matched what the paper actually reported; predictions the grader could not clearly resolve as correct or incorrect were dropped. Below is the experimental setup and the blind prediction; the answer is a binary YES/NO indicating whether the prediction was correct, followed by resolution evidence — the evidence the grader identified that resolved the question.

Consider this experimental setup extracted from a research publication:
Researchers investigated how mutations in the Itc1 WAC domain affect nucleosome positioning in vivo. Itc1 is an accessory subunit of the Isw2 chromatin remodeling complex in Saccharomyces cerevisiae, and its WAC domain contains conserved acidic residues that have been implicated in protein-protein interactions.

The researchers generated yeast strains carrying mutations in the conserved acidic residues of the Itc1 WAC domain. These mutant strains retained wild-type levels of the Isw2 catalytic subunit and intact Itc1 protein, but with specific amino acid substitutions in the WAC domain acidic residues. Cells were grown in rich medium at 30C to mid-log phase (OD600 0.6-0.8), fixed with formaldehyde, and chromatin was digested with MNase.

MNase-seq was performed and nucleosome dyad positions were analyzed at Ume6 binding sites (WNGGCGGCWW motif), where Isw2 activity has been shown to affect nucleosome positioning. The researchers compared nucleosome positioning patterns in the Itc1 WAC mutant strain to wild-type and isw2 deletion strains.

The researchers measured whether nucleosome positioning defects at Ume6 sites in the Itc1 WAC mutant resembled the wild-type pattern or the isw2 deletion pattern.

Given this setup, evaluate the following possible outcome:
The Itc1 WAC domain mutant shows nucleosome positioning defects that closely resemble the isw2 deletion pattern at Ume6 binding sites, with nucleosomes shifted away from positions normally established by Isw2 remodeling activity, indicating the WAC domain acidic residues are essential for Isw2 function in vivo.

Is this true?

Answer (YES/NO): YES